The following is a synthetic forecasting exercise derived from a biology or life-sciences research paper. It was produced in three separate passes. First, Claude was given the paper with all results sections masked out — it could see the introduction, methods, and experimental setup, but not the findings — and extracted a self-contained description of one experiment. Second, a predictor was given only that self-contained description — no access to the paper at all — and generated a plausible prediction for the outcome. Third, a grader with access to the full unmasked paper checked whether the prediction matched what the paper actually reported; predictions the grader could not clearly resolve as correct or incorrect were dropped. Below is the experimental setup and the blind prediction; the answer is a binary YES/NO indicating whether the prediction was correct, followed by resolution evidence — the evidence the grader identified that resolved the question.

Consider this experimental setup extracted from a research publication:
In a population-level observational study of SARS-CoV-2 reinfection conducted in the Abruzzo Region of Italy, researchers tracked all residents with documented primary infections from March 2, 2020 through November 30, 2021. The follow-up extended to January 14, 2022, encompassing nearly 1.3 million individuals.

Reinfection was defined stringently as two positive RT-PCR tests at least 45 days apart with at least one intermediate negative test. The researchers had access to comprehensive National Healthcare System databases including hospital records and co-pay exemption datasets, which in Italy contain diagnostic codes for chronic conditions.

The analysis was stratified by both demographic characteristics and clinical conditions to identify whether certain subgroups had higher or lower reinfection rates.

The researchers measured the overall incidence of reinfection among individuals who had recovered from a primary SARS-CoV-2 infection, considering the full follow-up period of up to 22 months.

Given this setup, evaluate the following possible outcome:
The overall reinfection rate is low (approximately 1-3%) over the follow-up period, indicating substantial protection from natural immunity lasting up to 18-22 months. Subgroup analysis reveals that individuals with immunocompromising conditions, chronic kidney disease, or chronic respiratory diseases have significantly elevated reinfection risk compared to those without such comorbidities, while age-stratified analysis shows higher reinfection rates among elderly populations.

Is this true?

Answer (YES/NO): NO